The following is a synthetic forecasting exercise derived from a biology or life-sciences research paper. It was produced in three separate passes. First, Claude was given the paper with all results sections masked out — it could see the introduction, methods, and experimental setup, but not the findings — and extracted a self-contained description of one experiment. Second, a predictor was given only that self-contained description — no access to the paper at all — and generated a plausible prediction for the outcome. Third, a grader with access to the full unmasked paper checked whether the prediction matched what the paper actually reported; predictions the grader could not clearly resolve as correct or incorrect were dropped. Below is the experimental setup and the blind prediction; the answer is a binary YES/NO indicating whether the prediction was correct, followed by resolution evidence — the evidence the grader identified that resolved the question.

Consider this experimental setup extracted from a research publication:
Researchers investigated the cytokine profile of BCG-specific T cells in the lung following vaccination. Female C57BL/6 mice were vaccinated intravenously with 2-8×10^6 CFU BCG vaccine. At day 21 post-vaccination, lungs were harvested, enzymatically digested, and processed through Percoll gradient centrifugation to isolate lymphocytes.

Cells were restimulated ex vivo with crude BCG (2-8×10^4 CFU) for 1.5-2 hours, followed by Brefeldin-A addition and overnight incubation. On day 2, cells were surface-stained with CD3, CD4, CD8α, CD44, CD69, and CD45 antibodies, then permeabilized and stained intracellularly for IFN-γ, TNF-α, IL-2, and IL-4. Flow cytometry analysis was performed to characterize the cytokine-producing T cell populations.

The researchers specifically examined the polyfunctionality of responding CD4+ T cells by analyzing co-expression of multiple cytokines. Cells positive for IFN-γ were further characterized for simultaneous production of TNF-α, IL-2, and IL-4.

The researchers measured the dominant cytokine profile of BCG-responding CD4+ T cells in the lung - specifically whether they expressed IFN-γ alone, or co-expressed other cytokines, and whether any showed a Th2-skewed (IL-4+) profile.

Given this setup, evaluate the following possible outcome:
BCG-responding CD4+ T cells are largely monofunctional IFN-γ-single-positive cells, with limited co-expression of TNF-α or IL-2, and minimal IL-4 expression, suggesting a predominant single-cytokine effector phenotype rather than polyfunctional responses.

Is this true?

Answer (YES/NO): NO